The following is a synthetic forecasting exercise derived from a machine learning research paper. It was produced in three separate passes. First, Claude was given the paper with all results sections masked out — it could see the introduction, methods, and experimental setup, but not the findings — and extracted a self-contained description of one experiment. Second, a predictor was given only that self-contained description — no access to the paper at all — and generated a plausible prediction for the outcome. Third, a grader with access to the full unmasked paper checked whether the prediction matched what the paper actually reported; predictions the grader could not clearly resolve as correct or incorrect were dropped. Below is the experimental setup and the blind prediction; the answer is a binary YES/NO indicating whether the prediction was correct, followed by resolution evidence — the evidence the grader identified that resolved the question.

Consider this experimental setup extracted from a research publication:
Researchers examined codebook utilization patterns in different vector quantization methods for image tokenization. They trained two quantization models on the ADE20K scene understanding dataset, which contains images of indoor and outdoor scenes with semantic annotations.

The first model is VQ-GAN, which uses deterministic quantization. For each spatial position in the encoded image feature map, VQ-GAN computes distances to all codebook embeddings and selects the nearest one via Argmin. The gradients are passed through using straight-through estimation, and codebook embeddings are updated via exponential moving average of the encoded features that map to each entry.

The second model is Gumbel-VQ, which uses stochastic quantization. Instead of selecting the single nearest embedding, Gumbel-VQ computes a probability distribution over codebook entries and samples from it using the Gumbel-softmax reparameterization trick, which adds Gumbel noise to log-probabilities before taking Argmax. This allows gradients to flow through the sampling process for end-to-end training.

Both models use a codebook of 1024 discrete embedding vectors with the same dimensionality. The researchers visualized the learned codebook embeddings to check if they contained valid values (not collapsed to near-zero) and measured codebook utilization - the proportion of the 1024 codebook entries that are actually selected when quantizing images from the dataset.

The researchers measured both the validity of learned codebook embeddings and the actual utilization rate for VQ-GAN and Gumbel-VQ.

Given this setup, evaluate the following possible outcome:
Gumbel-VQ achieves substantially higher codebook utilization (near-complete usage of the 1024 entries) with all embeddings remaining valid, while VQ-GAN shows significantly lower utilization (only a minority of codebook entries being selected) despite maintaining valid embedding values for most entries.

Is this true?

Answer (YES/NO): NO